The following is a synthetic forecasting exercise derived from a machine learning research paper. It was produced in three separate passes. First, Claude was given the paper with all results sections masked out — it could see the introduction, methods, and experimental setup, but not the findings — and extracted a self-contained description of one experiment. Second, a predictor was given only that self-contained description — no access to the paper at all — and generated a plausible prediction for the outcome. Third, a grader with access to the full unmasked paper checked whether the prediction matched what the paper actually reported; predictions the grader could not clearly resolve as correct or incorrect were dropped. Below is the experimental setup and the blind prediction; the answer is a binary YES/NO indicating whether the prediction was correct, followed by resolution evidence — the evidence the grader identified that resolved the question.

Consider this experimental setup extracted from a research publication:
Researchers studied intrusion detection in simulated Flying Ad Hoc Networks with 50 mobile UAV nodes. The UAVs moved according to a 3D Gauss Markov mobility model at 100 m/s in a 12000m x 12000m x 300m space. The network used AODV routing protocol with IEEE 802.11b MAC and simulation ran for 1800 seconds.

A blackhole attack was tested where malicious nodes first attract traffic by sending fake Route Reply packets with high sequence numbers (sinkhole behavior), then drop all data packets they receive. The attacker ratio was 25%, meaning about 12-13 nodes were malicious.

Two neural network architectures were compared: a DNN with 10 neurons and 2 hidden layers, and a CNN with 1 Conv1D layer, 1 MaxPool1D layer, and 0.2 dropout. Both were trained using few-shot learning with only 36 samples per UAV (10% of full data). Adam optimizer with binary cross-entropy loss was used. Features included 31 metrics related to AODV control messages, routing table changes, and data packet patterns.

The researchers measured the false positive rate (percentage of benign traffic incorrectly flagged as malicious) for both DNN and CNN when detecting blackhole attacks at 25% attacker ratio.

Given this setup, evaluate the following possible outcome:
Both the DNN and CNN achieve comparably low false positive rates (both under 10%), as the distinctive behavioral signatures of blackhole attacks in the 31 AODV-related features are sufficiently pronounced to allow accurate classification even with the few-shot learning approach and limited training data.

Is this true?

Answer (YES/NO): NO